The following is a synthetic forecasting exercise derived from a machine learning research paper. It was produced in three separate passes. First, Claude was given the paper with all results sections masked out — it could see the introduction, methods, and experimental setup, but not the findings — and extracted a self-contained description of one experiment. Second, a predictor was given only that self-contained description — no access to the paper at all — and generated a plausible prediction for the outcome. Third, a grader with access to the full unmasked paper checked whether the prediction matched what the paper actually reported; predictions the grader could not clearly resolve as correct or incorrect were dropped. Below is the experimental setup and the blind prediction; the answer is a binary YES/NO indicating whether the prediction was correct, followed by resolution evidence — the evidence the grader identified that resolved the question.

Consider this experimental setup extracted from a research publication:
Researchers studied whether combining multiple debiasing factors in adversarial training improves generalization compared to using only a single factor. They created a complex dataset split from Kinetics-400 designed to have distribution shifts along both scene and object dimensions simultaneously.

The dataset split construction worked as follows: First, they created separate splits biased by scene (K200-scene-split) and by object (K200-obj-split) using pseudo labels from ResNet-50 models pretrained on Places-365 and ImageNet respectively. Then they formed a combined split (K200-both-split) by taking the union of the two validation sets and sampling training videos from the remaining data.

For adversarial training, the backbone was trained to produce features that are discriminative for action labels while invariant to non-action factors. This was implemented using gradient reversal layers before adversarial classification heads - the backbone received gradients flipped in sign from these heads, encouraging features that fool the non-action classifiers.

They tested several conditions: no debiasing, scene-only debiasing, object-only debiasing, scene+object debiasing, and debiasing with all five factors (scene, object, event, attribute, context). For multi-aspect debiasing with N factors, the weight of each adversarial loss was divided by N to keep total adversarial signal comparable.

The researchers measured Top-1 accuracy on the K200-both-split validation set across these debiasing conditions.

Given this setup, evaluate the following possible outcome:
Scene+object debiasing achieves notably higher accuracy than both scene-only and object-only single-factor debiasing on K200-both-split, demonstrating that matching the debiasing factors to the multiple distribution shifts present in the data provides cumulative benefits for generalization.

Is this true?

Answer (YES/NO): NO